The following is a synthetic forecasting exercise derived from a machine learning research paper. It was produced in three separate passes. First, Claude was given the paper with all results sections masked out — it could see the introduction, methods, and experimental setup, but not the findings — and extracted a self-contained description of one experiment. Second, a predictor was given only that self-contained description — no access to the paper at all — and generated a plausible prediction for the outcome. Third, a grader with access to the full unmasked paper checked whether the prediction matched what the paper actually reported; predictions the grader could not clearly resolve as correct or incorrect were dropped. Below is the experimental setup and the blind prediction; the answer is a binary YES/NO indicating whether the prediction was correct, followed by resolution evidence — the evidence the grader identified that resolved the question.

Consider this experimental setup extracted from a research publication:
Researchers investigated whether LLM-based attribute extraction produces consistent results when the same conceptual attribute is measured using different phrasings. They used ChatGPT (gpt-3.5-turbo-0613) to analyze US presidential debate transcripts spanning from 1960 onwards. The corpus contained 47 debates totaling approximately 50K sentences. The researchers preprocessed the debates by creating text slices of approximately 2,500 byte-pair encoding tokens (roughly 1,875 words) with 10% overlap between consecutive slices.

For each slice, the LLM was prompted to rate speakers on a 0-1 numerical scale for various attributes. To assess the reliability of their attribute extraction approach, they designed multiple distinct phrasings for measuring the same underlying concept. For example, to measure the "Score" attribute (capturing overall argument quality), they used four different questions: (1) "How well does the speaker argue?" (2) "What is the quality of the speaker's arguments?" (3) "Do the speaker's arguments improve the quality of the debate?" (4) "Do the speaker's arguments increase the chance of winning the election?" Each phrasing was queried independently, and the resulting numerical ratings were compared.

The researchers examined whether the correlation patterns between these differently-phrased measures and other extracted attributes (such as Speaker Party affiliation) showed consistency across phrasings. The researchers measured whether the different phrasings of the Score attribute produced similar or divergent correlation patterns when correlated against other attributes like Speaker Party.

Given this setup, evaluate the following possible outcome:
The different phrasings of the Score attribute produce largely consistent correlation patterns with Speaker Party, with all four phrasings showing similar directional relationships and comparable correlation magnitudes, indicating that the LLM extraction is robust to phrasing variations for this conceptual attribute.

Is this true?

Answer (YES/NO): NO